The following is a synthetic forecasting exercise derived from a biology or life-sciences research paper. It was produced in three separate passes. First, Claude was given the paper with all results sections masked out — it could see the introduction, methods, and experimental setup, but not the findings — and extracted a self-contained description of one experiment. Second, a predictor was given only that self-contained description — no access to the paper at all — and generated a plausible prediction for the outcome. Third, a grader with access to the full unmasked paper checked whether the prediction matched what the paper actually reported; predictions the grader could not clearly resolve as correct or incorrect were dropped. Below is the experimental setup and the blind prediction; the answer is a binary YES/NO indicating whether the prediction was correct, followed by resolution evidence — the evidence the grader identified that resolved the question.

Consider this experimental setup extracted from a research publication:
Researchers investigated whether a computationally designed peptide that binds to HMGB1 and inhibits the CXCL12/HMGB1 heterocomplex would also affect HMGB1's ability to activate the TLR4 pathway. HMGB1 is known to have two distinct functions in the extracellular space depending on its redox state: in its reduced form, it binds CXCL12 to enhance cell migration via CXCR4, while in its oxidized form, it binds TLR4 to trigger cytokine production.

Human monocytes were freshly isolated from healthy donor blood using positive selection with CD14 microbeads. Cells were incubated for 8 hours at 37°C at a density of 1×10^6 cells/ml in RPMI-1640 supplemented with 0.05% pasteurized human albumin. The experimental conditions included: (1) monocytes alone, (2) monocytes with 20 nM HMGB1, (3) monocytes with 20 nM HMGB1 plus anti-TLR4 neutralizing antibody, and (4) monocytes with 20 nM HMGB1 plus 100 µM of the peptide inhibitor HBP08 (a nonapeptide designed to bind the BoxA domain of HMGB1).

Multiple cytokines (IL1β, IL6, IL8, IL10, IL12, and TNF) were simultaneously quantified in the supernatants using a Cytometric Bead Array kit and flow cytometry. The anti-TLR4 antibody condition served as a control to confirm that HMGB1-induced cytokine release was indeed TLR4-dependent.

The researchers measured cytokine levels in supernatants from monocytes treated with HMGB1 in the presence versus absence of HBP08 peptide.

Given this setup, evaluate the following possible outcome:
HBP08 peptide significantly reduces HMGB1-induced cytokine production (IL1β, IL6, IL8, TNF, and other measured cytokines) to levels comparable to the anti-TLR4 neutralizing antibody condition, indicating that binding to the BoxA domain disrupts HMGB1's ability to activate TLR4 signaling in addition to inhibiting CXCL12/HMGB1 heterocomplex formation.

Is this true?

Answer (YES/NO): NO